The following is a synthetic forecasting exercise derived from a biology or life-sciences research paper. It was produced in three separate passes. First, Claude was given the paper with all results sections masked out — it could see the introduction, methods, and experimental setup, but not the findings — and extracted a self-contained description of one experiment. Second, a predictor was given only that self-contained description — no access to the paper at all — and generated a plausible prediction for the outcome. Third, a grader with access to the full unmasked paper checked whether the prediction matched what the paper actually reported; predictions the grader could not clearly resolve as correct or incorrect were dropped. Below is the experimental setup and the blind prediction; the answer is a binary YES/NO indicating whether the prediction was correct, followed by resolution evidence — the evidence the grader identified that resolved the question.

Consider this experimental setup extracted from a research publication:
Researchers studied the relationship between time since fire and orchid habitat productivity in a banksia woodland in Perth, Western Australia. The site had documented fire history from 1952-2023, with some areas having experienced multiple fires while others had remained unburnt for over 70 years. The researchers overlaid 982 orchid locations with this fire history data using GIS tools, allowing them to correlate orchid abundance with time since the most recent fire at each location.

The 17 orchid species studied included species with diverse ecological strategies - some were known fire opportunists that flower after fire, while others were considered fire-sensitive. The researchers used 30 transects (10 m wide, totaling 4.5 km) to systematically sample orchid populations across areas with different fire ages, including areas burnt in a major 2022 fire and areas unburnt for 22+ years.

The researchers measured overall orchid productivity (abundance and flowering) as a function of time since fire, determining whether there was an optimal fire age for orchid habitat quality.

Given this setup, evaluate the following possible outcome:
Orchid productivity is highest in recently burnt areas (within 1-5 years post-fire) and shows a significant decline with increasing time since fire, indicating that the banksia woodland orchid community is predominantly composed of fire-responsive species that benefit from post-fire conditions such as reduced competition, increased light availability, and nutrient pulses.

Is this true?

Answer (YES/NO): NO